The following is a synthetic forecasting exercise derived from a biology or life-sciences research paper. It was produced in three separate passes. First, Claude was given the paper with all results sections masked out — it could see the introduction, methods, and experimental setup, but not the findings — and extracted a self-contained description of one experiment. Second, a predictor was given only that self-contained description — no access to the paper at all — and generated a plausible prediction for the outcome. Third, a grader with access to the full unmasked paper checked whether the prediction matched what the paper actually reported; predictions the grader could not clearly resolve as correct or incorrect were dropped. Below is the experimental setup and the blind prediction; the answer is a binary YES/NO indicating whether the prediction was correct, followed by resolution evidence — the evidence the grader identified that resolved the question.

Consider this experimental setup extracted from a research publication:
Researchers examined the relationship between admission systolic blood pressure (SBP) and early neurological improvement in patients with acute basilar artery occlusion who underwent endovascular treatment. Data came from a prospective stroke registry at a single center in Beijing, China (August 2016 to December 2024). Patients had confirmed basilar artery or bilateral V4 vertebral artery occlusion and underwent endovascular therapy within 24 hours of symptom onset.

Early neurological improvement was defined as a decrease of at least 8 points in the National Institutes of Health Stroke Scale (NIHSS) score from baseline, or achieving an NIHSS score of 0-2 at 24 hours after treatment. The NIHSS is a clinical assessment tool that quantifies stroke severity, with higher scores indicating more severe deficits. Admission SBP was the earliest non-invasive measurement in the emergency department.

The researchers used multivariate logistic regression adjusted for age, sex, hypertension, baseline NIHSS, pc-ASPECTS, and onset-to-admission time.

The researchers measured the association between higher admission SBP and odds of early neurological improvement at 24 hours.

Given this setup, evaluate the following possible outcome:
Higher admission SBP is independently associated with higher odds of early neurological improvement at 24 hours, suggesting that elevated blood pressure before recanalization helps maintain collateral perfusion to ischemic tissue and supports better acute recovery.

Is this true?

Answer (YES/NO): NO